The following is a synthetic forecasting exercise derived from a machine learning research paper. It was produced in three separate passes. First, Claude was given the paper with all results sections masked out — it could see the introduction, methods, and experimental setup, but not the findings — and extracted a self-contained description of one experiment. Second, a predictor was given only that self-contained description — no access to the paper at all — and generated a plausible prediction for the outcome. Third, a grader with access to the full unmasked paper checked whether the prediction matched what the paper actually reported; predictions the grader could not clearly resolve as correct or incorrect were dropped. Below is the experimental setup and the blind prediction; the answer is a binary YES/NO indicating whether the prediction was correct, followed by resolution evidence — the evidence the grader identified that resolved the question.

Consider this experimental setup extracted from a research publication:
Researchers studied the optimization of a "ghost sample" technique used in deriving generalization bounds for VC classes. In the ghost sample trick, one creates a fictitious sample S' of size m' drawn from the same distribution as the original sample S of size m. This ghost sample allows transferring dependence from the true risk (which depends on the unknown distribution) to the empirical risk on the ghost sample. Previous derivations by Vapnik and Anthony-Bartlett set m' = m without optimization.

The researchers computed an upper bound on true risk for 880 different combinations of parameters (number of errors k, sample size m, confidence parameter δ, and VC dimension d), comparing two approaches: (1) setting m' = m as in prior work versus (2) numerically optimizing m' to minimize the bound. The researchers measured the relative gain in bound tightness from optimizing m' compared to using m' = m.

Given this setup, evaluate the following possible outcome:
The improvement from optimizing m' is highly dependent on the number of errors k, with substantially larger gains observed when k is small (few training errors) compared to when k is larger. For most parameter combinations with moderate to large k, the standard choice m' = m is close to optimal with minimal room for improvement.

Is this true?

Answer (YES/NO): NO